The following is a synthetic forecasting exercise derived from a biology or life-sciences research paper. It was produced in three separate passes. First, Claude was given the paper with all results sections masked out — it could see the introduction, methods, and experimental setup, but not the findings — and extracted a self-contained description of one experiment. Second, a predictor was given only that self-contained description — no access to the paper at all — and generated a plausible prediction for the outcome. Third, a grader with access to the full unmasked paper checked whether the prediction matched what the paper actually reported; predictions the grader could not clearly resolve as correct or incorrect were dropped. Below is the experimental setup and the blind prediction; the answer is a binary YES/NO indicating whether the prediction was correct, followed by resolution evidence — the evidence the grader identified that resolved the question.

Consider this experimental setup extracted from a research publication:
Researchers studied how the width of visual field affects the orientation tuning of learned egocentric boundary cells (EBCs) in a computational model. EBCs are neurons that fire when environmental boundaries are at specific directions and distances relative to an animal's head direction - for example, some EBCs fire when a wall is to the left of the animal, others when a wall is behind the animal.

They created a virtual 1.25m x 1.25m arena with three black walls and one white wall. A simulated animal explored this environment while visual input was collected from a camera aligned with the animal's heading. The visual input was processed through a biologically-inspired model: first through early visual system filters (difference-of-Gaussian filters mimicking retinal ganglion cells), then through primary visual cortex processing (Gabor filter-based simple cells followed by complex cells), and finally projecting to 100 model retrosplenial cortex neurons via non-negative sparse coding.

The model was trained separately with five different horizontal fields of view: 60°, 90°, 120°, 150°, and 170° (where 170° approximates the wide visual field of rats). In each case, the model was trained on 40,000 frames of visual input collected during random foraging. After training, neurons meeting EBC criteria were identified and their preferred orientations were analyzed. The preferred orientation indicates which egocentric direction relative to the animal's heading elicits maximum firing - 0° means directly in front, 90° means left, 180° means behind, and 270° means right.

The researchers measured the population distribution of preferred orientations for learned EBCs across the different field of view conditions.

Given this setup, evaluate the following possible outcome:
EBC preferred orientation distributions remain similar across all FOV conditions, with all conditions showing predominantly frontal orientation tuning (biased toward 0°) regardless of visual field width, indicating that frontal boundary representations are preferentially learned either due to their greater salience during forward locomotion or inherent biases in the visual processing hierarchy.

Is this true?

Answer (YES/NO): NO